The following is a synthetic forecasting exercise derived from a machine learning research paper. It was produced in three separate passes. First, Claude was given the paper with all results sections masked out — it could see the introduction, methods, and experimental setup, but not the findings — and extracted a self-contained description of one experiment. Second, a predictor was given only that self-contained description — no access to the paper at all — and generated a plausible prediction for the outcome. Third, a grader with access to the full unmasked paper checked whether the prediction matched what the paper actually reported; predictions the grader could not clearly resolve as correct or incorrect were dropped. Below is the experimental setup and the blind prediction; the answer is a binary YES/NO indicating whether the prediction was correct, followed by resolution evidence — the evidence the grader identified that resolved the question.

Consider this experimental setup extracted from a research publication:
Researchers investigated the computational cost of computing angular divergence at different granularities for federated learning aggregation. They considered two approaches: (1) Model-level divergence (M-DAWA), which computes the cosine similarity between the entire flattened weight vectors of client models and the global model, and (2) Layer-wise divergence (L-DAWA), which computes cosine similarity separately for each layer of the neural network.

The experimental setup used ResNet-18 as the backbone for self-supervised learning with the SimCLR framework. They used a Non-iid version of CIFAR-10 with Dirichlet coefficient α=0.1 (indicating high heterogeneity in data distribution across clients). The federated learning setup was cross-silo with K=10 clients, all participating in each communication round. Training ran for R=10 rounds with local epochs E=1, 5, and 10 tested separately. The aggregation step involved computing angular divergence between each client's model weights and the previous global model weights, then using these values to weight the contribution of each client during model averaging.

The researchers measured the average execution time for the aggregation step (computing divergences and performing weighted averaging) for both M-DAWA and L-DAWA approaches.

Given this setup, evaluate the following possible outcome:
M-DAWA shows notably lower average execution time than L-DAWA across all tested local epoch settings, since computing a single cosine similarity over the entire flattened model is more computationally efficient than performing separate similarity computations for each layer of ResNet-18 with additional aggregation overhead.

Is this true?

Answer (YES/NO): NO